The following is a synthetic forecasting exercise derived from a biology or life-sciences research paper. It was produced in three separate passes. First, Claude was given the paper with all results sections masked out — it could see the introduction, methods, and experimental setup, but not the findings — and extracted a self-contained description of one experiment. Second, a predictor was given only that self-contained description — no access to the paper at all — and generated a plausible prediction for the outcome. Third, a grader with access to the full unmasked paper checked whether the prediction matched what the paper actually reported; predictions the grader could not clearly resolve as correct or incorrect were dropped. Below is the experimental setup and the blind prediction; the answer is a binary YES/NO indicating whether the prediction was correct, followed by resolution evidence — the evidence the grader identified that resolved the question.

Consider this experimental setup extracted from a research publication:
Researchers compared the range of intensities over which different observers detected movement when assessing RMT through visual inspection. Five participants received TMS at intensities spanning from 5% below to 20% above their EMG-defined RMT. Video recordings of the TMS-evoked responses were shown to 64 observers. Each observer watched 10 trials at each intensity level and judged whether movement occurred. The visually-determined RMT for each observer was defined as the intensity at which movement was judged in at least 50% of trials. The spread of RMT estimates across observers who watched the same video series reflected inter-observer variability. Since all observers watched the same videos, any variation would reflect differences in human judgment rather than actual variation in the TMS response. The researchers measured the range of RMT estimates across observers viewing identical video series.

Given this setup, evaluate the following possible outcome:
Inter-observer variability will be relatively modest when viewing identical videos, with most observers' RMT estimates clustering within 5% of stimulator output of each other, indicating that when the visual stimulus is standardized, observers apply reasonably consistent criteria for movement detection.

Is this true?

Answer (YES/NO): NO